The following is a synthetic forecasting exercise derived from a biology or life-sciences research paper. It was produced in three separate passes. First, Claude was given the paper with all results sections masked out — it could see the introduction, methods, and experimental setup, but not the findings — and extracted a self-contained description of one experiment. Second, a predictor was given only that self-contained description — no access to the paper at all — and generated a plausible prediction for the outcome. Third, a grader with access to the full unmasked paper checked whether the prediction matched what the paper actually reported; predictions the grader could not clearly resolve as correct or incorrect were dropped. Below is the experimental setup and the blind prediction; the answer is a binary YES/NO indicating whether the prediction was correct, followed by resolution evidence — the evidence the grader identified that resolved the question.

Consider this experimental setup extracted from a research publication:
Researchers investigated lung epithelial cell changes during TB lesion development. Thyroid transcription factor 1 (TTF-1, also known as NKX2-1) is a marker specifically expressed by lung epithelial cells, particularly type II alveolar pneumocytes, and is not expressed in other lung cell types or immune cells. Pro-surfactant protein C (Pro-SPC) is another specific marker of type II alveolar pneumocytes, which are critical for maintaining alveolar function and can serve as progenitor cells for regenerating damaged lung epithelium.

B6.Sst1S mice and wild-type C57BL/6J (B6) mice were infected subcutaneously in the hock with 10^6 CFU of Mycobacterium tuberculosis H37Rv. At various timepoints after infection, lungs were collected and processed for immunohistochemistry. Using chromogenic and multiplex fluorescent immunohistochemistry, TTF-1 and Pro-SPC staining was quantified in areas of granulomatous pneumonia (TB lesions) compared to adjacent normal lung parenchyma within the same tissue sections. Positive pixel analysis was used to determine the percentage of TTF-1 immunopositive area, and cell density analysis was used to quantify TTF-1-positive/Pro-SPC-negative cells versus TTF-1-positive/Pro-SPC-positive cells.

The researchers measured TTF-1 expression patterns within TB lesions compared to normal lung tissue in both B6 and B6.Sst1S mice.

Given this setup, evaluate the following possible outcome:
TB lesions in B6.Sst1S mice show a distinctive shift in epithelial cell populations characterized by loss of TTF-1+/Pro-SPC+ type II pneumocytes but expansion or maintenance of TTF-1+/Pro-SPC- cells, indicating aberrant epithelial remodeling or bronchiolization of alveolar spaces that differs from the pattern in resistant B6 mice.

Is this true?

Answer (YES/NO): YES